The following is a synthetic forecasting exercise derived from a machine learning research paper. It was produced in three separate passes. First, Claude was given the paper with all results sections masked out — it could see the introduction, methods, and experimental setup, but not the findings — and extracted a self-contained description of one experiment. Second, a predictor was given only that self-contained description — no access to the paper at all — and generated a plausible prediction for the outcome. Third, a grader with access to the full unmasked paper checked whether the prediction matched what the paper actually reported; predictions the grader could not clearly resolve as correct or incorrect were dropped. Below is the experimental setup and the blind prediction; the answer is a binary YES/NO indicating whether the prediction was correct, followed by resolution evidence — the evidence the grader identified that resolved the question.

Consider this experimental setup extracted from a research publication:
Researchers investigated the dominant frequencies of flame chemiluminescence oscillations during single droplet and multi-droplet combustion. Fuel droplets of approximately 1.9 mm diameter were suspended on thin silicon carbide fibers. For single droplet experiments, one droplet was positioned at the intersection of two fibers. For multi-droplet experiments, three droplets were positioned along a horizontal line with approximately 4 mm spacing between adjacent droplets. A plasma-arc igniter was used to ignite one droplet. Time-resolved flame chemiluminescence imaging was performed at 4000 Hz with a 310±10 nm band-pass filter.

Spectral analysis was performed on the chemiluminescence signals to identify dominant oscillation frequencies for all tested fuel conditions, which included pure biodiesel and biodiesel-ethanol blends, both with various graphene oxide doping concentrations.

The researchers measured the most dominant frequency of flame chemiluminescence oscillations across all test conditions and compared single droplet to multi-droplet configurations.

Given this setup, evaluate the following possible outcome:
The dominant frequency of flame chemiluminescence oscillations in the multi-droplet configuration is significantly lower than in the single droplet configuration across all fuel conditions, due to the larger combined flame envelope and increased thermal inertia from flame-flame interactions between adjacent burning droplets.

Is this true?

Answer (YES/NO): NO